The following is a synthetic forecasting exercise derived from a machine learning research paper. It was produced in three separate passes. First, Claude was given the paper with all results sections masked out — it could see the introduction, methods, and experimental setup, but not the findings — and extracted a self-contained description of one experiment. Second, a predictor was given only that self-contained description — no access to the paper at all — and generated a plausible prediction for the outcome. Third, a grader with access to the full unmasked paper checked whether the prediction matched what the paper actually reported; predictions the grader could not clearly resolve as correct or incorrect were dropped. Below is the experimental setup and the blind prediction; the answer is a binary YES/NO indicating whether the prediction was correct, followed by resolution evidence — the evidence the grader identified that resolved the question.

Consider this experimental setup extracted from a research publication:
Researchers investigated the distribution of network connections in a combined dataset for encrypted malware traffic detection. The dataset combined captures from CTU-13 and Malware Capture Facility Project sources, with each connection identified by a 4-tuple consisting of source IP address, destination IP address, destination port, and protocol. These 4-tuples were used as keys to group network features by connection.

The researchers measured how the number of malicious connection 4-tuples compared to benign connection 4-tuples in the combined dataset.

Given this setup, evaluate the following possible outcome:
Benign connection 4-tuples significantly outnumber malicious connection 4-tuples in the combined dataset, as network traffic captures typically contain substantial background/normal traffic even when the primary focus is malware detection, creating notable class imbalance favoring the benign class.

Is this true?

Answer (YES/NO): NO